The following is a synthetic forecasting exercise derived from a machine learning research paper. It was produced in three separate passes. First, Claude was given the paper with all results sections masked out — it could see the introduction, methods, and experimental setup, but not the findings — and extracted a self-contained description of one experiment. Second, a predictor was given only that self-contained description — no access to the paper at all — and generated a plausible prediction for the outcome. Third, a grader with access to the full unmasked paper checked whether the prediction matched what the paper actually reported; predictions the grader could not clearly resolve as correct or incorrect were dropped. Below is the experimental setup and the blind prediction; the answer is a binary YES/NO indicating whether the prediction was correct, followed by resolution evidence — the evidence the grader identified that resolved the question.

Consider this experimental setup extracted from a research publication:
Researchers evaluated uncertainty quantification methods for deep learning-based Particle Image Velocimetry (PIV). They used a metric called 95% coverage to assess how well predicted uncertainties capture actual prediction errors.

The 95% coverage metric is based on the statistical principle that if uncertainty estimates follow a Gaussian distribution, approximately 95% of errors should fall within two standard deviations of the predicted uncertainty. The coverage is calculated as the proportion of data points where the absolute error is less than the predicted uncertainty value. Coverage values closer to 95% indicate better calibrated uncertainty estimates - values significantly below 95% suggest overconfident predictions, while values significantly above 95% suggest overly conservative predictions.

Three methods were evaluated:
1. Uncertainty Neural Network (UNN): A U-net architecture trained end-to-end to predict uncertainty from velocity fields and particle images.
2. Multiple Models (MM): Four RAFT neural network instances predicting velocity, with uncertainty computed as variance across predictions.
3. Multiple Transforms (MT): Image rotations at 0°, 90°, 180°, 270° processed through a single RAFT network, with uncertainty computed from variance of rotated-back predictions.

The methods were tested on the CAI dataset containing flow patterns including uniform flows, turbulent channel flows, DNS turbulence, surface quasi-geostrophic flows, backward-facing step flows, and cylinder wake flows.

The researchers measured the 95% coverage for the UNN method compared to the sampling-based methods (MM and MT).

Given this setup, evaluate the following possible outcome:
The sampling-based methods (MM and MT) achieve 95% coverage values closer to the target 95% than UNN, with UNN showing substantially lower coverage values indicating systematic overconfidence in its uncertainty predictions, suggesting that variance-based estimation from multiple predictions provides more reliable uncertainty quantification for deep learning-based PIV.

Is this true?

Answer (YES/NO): NO